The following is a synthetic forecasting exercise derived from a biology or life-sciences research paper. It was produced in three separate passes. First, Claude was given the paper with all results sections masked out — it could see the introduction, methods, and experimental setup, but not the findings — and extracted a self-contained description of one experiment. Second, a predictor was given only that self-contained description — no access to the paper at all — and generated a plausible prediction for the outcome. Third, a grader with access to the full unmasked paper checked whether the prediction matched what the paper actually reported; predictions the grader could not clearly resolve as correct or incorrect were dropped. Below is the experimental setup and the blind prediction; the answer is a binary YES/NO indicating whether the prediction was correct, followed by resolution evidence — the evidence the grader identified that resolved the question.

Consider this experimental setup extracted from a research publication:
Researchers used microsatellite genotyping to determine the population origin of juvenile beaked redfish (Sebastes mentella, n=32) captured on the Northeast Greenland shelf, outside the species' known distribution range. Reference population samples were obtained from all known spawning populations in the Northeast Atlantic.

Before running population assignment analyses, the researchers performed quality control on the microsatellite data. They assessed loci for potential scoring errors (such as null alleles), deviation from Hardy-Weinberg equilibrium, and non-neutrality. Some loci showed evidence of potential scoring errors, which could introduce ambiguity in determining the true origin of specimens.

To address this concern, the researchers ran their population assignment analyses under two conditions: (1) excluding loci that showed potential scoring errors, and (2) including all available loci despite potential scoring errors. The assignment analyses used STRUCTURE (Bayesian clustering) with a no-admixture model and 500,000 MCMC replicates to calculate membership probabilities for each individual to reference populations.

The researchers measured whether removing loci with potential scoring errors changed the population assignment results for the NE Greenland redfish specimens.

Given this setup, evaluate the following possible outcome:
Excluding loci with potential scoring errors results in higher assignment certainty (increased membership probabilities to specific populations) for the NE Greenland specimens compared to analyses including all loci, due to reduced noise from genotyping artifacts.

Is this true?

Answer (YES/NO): NO